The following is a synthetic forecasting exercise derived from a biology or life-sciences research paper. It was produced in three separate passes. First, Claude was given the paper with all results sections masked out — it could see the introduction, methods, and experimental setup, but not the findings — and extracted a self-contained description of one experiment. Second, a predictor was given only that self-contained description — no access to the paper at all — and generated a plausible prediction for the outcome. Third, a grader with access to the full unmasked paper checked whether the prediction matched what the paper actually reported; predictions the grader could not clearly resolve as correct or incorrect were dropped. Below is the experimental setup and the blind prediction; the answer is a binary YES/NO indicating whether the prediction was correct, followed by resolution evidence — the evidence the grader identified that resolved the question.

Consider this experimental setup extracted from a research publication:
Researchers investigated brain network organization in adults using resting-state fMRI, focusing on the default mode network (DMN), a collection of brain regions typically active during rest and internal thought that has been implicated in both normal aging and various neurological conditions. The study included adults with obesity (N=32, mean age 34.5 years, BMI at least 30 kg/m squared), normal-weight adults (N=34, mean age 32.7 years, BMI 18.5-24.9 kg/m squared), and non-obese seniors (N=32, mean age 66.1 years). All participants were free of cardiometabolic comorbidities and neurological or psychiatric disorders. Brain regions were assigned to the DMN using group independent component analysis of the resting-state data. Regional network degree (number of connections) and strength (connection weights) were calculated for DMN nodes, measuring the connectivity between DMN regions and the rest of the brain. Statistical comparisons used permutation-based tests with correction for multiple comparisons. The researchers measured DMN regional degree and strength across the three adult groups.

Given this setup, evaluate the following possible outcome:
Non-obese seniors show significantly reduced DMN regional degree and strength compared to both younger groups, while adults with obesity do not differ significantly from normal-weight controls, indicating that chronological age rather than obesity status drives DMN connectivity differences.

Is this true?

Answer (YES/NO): NO